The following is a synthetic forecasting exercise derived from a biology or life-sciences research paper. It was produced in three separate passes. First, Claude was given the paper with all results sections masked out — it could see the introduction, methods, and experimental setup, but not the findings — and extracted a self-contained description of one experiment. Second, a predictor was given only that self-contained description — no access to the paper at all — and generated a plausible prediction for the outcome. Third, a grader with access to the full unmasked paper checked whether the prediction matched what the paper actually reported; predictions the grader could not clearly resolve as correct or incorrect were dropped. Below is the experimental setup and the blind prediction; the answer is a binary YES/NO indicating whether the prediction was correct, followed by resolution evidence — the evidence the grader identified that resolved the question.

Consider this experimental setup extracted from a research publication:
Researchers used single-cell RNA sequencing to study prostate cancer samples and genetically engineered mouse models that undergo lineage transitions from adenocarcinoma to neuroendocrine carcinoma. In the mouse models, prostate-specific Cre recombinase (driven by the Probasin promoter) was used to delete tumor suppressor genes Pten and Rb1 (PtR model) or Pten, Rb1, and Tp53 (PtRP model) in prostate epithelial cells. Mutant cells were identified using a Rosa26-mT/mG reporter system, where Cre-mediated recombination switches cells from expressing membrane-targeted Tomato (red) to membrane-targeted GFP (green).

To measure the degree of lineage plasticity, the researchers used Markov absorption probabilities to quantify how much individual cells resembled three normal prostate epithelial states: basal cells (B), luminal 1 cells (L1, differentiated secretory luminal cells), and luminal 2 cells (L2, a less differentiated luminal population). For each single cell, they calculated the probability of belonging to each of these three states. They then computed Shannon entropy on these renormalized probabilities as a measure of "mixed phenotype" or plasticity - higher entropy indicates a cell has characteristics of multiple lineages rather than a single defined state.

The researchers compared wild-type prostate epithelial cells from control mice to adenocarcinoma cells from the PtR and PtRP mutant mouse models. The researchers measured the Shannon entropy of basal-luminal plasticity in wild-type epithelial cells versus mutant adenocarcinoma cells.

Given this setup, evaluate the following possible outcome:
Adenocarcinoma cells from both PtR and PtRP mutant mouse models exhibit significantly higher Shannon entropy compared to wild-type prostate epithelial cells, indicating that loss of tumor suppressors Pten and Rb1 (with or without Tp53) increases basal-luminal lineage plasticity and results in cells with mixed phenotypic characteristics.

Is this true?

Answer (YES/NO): YES